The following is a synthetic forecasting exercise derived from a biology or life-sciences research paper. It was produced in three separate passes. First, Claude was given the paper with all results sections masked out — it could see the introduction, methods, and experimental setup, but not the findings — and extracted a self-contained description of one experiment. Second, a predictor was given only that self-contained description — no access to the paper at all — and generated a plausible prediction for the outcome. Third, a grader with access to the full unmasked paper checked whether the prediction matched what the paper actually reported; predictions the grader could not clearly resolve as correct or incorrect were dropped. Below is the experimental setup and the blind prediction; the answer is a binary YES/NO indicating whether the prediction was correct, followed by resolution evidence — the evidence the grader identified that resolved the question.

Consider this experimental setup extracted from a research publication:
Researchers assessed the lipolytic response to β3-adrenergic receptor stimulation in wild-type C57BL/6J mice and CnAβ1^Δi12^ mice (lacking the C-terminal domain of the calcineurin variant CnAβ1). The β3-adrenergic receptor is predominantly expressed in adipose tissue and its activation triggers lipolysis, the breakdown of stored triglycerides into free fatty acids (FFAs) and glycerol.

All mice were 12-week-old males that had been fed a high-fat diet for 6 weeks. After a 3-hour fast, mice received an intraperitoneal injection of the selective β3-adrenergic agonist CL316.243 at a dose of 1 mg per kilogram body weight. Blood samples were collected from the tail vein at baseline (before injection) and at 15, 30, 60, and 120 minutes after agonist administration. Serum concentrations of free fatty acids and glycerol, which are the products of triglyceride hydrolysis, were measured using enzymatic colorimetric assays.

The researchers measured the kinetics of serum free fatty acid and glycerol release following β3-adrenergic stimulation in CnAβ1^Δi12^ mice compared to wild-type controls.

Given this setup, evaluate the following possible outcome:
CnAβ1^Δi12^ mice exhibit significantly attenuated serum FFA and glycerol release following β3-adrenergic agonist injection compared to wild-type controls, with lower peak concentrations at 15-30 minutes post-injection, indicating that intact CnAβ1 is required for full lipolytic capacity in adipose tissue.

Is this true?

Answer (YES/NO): NO